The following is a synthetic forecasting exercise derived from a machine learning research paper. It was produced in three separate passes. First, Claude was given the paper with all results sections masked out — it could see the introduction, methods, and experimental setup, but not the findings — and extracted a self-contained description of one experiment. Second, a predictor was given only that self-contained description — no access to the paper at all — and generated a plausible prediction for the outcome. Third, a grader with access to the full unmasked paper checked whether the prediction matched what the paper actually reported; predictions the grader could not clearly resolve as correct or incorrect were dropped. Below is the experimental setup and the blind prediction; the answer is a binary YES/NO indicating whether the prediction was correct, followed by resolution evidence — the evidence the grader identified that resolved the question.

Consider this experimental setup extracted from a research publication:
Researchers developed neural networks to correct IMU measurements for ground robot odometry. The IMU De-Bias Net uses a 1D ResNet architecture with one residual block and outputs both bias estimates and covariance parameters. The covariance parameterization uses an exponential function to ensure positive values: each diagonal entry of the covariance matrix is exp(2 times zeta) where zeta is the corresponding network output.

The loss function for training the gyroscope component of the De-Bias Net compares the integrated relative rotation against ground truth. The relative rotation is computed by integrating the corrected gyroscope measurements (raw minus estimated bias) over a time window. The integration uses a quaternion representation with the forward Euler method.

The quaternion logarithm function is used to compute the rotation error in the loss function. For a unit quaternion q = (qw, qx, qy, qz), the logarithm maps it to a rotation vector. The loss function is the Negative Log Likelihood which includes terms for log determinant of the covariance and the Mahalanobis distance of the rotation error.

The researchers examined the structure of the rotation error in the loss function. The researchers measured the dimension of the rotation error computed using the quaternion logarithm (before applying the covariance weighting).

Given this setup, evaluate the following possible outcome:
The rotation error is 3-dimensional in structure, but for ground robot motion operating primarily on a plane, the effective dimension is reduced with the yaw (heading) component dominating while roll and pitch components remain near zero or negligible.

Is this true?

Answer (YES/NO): NO